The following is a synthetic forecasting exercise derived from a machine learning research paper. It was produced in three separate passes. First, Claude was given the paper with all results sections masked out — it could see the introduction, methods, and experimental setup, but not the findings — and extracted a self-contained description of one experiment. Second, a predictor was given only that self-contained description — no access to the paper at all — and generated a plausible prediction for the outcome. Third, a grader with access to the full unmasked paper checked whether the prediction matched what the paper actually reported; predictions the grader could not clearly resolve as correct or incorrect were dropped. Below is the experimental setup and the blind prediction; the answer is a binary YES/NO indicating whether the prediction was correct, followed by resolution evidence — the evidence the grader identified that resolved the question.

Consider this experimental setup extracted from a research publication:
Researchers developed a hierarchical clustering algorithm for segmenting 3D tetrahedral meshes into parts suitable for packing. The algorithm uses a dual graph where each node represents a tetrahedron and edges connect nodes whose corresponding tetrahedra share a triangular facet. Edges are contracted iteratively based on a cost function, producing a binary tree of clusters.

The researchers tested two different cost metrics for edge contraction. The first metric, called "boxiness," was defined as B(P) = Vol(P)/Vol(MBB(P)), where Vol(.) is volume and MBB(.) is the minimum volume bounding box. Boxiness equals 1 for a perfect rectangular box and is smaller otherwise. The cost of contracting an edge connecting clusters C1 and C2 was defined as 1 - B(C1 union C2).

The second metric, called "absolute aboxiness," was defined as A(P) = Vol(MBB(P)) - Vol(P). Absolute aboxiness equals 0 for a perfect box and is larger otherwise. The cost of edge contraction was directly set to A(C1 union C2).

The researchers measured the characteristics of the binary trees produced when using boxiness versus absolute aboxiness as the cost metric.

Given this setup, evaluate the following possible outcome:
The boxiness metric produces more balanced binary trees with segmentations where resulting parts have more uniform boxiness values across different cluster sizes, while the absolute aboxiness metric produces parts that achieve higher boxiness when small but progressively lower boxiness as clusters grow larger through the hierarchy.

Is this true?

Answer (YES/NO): NO